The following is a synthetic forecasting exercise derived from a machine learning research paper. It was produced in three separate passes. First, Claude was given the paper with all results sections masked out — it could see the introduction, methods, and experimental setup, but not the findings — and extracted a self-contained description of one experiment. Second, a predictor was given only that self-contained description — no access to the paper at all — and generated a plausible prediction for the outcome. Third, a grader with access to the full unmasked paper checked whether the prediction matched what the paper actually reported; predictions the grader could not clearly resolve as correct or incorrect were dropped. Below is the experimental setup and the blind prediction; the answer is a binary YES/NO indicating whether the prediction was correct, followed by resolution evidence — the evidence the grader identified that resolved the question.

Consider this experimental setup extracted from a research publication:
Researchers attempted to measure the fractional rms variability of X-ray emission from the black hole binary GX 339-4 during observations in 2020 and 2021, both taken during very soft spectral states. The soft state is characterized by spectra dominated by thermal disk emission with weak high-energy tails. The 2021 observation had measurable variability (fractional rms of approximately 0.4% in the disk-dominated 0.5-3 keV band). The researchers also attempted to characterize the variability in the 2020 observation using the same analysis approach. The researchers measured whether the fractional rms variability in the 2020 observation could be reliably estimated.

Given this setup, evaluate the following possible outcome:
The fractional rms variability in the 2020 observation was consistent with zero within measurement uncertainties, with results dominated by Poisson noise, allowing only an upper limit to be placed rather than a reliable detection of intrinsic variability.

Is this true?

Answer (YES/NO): NO